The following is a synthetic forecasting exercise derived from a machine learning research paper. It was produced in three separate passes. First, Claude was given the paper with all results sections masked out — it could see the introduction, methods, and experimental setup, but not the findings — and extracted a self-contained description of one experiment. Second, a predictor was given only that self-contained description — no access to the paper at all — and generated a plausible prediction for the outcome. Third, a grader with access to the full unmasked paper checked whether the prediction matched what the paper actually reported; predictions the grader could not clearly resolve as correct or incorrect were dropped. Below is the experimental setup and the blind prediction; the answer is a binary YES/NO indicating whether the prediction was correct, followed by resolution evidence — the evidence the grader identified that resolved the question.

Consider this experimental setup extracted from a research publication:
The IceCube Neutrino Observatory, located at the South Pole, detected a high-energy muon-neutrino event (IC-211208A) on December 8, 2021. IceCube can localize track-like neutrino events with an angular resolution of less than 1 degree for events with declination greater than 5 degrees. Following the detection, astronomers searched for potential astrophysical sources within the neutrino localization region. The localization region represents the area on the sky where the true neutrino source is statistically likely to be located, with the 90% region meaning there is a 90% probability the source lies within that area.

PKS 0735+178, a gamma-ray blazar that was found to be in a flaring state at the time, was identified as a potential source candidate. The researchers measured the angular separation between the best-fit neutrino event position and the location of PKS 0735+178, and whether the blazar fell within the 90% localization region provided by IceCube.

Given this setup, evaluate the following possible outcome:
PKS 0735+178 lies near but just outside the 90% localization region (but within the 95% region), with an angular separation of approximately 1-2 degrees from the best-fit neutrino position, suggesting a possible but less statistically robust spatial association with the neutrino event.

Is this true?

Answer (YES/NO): NO